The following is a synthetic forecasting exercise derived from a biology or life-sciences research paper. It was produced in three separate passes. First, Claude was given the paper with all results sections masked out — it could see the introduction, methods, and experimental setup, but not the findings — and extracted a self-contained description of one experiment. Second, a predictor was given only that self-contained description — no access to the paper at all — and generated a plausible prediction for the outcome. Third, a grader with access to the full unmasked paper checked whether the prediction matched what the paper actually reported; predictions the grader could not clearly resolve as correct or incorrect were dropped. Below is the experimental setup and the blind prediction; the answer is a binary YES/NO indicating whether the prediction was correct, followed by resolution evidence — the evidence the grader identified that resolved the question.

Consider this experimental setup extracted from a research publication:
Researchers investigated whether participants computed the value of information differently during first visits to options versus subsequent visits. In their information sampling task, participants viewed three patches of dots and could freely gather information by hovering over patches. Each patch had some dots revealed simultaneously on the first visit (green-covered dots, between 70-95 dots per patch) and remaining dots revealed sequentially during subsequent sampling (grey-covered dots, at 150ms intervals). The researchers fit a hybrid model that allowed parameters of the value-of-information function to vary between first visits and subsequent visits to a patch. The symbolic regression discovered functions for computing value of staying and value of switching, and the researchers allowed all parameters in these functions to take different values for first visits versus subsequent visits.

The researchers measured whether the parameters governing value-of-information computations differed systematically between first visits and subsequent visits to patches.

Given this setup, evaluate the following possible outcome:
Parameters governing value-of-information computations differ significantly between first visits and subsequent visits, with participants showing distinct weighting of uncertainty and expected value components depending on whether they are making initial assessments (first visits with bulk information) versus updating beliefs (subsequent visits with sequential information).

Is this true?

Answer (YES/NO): YES